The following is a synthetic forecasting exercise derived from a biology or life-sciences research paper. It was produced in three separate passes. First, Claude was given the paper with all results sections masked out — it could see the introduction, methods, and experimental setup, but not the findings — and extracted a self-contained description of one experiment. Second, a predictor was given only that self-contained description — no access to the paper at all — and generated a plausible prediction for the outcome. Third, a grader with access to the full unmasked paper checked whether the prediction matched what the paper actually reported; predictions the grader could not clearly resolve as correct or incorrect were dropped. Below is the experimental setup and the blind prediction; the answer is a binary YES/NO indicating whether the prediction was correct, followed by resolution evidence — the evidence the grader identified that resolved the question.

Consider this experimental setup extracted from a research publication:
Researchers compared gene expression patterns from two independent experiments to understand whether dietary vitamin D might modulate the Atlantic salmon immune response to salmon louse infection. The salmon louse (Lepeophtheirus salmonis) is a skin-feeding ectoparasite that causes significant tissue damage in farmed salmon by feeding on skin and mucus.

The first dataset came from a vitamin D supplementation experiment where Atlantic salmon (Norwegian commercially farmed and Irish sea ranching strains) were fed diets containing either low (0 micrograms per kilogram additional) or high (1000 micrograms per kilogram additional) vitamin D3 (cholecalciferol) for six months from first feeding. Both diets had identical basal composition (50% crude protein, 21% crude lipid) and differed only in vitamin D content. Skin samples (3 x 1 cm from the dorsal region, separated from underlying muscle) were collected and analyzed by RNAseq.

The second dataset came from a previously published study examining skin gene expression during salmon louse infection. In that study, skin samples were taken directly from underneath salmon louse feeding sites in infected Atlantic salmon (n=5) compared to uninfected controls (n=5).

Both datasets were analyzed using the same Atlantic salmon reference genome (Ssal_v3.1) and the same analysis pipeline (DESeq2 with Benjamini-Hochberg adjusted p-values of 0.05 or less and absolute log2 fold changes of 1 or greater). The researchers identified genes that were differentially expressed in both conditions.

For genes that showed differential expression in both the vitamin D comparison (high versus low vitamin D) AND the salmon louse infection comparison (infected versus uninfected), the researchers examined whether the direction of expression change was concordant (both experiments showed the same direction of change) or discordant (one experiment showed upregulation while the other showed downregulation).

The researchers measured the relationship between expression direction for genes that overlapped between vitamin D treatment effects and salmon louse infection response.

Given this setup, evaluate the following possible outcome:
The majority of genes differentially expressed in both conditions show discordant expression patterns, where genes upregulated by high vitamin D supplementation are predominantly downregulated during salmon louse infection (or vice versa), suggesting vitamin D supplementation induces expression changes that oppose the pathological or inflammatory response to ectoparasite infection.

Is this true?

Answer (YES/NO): YES